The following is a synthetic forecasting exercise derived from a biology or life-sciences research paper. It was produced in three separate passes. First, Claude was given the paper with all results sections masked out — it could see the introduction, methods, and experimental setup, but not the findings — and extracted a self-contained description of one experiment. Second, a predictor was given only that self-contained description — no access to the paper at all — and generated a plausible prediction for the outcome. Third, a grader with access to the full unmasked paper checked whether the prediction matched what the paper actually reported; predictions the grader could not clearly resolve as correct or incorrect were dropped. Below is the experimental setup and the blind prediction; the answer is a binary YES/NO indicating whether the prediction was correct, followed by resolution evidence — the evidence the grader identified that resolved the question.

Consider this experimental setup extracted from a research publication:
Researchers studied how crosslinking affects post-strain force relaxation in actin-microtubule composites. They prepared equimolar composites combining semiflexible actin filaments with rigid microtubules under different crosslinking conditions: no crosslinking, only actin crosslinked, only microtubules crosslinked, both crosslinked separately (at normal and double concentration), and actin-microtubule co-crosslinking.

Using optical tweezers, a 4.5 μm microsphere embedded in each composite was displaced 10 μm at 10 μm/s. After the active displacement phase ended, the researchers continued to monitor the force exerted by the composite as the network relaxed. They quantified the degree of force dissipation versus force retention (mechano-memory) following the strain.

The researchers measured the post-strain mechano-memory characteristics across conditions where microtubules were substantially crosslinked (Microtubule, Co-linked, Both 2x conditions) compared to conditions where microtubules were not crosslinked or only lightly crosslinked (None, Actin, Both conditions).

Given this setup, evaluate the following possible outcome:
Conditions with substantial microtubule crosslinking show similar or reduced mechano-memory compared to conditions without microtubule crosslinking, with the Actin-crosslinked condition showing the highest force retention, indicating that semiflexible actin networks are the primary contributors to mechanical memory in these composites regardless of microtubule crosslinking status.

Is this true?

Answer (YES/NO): NO